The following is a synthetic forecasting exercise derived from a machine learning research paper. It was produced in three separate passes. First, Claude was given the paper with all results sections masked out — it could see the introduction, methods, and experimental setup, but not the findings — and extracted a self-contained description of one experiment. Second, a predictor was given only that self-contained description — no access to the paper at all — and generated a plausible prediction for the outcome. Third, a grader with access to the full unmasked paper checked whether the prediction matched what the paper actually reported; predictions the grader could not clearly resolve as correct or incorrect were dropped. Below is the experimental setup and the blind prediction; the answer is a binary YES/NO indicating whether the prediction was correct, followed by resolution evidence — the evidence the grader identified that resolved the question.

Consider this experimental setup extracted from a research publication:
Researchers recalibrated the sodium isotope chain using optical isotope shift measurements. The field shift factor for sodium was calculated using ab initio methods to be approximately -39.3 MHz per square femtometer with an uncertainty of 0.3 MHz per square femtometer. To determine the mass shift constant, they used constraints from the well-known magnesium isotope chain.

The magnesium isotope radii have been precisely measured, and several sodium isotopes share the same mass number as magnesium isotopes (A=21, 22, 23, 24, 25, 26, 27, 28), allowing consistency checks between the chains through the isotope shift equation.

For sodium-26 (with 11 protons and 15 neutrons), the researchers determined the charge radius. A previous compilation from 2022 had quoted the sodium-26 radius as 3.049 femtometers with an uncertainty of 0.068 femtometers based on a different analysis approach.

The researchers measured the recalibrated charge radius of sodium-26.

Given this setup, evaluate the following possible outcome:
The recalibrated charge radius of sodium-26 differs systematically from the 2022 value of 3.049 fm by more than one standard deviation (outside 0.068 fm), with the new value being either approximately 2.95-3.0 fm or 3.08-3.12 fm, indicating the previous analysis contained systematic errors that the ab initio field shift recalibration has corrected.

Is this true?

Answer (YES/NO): YES